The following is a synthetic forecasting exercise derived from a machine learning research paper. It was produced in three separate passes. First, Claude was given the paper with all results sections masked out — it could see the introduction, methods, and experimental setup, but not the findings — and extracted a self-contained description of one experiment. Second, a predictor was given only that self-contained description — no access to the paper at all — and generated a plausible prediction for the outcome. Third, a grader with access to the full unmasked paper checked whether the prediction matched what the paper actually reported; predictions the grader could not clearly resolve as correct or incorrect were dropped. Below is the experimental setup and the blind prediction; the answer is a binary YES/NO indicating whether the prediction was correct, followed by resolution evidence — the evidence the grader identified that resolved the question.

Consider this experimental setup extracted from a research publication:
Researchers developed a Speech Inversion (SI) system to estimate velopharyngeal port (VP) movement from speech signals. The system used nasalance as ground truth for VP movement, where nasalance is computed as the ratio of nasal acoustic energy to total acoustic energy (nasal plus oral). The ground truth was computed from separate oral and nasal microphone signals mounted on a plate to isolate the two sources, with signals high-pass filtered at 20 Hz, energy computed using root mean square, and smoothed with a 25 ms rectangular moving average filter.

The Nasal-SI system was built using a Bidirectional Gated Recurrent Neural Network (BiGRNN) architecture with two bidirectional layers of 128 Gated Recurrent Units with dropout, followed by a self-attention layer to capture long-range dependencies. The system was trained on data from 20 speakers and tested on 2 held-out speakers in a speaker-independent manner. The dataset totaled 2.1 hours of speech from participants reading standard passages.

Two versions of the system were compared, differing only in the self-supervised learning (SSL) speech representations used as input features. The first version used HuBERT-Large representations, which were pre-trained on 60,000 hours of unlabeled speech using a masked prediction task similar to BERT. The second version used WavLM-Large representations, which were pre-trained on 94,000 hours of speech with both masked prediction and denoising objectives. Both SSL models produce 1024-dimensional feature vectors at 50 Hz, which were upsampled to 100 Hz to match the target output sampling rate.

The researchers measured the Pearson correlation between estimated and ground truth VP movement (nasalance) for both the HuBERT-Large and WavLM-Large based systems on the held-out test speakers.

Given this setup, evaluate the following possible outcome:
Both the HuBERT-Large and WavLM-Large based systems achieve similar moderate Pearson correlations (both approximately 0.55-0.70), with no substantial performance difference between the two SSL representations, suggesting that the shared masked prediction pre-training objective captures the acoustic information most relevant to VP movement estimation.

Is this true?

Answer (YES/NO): NO